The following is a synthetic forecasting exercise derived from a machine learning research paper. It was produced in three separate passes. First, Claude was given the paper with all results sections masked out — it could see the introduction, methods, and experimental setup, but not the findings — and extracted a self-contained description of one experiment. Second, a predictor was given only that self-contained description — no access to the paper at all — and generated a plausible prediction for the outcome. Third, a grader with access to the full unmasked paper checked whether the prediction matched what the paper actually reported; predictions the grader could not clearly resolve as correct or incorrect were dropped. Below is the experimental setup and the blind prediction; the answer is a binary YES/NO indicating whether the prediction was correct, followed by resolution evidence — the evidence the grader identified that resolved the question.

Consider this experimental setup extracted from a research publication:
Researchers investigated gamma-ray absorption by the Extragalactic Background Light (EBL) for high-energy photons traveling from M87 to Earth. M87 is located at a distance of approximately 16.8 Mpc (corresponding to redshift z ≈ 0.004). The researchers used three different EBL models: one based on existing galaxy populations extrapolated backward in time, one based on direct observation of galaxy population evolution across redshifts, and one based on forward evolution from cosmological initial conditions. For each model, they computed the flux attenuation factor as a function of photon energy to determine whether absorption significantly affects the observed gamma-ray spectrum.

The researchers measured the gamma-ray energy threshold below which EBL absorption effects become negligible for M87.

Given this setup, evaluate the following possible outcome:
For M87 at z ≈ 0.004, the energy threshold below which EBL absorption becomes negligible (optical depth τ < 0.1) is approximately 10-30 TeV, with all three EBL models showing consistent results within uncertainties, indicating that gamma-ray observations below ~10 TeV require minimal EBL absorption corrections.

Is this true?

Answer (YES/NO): YES